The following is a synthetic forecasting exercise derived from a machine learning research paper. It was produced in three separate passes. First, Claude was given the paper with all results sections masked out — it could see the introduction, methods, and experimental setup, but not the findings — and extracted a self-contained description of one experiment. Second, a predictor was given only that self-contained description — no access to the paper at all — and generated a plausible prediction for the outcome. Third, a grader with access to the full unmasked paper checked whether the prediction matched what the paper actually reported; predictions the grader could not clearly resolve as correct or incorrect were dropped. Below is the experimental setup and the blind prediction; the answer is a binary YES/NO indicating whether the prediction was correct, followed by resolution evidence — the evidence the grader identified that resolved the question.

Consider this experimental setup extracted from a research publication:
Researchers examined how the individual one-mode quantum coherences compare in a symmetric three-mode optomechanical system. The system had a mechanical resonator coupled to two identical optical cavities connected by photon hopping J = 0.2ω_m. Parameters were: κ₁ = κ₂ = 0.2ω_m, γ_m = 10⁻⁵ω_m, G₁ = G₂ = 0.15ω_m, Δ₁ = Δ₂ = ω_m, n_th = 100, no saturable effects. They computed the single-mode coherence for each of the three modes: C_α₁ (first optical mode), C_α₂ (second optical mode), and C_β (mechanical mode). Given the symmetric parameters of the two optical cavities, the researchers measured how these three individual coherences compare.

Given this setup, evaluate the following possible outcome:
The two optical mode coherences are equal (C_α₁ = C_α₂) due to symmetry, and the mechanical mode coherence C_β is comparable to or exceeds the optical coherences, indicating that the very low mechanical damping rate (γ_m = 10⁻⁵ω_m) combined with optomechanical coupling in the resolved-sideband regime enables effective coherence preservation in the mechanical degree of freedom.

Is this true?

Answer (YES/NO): NO